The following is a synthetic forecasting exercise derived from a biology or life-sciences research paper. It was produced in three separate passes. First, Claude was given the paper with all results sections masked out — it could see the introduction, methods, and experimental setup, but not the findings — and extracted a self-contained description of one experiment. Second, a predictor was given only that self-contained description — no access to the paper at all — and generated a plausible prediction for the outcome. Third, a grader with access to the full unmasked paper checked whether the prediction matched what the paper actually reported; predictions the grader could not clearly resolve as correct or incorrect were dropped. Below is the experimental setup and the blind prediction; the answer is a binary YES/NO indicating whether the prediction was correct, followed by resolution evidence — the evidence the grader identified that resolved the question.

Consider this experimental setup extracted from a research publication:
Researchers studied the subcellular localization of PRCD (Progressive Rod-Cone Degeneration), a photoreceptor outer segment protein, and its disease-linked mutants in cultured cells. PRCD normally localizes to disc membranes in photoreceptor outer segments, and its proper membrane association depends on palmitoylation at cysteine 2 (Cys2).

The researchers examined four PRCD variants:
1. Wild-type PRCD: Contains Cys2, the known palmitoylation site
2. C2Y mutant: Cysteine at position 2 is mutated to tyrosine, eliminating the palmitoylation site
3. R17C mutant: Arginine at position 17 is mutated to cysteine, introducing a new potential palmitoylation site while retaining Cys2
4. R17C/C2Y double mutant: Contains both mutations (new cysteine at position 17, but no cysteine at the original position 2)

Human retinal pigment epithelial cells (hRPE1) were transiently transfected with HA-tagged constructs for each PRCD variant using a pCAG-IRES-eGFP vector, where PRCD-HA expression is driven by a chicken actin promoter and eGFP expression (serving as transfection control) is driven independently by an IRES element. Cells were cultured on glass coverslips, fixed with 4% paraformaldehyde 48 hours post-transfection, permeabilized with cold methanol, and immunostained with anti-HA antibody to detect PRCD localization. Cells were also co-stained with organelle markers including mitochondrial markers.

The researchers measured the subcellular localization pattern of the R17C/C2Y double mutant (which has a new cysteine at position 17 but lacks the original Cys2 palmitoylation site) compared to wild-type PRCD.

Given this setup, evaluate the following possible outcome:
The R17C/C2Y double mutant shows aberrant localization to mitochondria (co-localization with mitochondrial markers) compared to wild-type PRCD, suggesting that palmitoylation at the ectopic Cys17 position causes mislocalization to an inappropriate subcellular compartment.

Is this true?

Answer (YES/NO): NO